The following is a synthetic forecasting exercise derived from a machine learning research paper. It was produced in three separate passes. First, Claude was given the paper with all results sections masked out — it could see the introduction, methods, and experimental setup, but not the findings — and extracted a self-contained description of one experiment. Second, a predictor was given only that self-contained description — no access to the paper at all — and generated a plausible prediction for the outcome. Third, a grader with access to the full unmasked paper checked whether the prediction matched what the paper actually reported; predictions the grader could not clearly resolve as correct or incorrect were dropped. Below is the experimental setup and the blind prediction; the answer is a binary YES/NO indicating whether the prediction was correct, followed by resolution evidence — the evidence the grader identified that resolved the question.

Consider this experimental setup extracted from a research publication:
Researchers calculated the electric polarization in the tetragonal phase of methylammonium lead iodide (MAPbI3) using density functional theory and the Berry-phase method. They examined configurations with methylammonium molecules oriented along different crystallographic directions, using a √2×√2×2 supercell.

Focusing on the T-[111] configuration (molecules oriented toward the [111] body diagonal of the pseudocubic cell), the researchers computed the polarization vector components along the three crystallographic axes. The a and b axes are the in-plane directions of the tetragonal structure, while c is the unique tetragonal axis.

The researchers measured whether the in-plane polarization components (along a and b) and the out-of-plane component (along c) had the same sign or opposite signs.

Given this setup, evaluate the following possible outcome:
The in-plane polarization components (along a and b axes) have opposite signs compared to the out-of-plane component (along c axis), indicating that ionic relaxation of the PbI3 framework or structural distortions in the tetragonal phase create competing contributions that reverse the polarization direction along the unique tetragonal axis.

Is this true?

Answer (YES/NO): YES